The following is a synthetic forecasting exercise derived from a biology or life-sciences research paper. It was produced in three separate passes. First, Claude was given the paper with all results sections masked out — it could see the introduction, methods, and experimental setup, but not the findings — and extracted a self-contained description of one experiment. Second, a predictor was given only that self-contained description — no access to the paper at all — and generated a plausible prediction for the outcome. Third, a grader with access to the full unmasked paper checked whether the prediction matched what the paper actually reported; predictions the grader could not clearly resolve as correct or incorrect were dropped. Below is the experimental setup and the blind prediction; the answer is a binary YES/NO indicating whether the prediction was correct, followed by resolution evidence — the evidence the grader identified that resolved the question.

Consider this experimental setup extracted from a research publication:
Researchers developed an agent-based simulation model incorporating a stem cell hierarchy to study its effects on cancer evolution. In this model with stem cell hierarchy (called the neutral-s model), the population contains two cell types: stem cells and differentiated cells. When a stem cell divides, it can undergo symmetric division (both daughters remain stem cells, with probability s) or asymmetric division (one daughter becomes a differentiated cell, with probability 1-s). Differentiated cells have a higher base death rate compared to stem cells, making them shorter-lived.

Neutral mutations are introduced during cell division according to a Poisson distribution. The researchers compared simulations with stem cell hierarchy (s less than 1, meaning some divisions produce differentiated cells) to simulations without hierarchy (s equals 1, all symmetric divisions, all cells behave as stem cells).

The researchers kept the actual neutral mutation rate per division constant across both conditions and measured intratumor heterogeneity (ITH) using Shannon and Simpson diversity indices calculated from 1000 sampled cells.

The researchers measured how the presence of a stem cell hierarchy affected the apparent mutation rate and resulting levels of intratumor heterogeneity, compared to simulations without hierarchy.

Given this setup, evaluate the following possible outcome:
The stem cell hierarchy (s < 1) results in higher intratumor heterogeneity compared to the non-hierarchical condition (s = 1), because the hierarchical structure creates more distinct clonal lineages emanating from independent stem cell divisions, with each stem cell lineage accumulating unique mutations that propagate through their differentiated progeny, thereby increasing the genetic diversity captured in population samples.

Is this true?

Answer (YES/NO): NO